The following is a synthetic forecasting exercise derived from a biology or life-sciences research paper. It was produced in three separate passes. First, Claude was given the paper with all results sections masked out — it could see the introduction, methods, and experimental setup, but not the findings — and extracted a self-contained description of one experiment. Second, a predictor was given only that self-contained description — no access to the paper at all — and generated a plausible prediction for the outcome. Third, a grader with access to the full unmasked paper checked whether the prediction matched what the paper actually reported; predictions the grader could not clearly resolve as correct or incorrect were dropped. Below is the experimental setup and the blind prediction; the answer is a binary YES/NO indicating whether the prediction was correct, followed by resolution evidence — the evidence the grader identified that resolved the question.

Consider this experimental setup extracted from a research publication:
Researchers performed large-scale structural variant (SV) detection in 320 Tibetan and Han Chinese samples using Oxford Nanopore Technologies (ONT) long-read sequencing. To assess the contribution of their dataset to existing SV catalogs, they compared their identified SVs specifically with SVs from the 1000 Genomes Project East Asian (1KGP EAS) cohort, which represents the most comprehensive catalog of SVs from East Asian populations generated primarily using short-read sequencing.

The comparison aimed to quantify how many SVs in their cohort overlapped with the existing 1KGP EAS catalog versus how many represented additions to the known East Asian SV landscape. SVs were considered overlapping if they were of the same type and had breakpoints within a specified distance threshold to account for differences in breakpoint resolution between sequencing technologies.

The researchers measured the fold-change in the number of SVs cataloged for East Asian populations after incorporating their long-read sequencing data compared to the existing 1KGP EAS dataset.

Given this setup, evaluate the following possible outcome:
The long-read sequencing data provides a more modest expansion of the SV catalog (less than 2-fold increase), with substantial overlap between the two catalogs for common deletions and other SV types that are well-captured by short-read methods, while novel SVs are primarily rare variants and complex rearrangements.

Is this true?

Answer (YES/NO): NO